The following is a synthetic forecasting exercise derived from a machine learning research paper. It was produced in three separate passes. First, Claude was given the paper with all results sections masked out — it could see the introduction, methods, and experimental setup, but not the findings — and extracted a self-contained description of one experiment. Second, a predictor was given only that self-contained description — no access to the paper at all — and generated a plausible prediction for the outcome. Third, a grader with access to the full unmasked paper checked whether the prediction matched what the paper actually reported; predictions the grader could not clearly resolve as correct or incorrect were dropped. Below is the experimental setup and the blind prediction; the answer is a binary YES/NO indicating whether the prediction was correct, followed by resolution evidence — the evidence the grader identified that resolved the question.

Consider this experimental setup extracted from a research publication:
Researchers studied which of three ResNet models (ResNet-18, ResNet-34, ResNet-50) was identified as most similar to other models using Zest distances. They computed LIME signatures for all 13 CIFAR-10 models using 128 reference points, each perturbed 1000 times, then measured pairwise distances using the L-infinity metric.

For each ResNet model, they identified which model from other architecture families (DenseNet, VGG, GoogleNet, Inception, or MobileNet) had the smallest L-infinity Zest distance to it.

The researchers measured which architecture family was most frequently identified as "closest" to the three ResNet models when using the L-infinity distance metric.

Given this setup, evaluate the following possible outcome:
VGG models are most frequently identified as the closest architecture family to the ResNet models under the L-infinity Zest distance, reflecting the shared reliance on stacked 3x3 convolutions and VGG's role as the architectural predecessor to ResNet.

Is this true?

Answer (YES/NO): NO